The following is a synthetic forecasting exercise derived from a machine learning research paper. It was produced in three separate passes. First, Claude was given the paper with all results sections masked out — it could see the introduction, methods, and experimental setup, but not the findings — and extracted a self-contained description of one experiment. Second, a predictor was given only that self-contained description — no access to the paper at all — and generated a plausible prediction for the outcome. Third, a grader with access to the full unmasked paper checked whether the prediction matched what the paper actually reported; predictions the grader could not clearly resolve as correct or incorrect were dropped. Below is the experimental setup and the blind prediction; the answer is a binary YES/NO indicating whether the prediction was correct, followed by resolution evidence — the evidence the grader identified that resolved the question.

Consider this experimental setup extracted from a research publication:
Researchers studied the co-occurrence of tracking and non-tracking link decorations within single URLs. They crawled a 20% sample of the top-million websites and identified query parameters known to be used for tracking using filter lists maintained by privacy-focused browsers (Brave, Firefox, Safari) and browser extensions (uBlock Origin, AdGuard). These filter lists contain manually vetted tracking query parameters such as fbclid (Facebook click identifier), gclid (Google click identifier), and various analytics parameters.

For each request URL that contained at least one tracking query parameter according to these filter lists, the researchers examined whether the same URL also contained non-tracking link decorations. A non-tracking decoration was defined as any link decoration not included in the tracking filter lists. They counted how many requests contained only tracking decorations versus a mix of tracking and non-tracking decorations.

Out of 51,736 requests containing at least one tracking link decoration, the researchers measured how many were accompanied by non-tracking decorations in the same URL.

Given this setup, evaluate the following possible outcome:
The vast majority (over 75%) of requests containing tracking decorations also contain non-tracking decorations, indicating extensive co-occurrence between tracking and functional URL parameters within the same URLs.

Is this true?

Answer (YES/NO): YES